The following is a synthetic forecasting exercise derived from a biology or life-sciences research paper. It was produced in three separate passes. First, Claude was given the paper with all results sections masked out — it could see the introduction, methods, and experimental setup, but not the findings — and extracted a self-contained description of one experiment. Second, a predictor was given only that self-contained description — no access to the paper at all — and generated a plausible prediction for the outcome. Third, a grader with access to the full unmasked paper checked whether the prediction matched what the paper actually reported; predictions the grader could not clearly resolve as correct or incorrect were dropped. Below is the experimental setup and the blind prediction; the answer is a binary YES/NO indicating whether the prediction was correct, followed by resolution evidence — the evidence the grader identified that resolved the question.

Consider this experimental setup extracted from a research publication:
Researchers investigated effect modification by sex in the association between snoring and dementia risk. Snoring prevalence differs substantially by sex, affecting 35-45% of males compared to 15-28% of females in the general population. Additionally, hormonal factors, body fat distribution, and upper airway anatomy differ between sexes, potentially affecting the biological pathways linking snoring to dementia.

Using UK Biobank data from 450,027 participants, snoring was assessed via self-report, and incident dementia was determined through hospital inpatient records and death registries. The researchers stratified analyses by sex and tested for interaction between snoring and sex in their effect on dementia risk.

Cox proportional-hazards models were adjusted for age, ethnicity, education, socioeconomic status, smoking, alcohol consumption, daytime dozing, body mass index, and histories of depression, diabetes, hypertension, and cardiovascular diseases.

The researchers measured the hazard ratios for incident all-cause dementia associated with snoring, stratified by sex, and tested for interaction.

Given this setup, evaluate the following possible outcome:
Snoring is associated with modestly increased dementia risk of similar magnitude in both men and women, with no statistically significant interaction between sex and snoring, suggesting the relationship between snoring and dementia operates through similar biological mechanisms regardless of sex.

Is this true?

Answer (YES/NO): NO